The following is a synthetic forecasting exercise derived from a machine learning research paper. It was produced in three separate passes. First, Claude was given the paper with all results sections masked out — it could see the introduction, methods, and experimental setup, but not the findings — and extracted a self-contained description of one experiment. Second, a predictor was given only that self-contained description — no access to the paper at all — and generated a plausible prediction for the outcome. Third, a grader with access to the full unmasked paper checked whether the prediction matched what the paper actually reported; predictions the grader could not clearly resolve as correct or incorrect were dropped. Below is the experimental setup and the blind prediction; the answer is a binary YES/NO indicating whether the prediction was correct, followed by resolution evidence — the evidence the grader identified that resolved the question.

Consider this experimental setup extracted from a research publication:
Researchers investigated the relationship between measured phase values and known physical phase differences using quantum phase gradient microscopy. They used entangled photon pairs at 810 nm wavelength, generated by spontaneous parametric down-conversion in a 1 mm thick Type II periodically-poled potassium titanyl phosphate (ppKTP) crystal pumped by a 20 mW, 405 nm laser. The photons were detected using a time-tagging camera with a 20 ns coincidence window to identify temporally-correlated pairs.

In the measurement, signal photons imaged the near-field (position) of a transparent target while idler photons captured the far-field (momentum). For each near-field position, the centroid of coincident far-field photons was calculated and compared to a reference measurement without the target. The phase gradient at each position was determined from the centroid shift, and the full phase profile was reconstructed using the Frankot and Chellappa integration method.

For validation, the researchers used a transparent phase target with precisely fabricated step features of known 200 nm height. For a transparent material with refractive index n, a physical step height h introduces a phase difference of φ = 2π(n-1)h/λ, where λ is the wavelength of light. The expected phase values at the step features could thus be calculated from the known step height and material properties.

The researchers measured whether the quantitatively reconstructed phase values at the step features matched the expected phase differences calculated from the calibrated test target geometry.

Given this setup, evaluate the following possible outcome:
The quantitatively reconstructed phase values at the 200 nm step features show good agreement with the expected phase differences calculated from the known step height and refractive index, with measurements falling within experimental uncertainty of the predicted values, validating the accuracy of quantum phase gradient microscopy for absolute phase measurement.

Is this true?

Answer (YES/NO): NO